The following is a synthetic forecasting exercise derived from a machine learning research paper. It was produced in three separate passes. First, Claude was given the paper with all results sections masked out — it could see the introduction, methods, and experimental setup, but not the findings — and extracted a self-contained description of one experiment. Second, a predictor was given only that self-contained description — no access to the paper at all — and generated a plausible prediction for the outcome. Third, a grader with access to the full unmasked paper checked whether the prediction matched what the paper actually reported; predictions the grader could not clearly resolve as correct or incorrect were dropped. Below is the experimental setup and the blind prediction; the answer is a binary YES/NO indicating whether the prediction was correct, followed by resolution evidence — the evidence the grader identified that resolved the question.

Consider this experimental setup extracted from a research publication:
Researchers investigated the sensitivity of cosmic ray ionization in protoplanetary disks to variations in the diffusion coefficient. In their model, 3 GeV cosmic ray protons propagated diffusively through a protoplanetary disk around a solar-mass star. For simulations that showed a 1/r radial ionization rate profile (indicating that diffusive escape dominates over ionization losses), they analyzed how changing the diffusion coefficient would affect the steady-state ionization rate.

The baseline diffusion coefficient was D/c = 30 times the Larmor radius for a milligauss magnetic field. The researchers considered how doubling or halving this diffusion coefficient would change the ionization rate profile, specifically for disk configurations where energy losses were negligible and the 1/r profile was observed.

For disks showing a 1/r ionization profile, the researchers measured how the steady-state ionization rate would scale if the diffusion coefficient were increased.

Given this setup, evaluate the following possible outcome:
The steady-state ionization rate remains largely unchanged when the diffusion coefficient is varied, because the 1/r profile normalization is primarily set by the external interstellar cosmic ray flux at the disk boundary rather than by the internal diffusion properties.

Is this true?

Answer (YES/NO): NO